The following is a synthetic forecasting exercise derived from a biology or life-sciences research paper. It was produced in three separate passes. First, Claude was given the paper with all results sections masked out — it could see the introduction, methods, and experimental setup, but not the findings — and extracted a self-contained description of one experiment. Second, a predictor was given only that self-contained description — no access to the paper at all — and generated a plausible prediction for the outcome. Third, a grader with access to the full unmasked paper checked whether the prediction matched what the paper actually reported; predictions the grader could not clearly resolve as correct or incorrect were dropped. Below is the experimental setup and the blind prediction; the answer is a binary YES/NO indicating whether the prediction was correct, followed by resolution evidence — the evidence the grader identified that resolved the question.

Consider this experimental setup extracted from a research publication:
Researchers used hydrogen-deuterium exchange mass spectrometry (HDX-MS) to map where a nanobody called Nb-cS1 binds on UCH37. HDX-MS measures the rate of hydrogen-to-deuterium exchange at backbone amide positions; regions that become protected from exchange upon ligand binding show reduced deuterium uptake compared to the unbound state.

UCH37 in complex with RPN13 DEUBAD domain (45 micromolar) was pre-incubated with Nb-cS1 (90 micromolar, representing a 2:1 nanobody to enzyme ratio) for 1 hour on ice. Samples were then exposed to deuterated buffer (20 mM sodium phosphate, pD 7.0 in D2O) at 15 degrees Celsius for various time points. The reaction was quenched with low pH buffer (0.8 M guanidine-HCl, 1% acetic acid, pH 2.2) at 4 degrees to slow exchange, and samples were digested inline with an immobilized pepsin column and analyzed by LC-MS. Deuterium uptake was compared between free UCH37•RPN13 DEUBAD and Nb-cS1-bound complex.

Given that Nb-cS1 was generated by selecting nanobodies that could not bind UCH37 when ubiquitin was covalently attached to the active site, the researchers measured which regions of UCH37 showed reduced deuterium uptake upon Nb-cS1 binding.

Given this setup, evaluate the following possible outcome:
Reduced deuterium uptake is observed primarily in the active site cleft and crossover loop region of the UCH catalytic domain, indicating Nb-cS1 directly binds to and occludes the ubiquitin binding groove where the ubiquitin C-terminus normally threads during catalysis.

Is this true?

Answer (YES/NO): NO